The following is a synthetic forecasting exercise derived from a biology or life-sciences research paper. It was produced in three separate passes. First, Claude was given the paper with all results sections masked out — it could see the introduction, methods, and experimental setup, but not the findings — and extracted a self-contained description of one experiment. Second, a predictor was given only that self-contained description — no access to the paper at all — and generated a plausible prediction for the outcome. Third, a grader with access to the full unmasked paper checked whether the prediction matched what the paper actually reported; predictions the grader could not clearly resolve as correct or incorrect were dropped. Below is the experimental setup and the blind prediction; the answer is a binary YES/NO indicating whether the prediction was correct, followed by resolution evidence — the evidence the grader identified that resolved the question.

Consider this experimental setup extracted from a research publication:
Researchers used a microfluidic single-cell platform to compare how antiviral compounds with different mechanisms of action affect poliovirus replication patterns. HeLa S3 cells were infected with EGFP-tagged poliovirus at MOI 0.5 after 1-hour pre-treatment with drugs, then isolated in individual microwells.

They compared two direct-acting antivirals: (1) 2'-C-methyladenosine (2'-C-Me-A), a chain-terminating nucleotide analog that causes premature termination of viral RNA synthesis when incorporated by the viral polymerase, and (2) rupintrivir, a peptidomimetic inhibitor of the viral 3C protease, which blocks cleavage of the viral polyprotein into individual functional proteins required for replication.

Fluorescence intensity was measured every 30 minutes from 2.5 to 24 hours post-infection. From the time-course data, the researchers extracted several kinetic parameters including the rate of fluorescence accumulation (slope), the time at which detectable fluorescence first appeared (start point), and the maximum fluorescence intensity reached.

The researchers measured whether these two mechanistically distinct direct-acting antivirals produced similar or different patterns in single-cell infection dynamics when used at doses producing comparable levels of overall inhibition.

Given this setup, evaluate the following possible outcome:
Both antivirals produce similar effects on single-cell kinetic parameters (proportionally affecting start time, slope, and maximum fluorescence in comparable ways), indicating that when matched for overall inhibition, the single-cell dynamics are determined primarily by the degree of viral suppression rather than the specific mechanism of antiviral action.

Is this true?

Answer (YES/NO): NO